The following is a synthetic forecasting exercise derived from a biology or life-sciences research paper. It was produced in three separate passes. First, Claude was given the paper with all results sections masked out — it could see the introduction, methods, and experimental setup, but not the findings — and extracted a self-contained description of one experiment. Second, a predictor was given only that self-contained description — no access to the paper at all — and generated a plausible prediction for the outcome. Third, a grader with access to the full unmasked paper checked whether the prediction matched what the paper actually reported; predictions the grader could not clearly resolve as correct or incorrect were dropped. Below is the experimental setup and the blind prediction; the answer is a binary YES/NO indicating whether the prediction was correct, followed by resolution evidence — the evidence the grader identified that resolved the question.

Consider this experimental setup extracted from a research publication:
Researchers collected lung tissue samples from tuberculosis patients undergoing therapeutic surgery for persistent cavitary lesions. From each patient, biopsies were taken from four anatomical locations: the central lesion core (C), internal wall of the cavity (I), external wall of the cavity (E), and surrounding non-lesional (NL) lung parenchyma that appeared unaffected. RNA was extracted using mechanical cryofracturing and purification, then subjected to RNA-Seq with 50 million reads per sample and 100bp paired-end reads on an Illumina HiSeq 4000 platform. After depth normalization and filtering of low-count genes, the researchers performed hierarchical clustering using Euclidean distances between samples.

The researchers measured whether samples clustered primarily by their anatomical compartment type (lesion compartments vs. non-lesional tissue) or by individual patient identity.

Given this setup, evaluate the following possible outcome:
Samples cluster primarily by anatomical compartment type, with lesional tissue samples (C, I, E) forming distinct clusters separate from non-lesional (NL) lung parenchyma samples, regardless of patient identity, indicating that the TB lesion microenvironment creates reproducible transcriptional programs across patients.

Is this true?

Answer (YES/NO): YES